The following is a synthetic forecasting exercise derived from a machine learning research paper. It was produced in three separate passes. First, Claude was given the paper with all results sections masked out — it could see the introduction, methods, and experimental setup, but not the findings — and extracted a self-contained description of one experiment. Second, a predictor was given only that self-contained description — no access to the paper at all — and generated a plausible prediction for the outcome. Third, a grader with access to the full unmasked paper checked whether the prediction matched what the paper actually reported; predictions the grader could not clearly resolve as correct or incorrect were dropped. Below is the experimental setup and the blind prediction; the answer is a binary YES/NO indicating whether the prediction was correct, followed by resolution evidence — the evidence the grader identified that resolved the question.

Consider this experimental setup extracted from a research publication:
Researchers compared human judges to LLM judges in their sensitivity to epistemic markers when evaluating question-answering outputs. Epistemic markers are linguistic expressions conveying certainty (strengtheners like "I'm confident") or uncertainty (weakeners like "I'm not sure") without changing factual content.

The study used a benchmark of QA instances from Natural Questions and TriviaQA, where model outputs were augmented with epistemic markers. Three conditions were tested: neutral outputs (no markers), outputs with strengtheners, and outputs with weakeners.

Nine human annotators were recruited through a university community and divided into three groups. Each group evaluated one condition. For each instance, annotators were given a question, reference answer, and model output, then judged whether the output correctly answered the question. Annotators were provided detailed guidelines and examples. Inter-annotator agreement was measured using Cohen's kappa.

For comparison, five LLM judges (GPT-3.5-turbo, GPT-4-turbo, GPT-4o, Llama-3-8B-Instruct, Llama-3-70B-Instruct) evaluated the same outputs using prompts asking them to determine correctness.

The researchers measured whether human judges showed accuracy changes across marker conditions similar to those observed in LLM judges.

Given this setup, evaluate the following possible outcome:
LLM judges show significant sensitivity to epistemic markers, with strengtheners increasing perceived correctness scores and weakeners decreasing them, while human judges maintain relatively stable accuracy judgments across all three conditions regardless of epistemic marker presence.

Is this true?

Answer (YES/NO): NO